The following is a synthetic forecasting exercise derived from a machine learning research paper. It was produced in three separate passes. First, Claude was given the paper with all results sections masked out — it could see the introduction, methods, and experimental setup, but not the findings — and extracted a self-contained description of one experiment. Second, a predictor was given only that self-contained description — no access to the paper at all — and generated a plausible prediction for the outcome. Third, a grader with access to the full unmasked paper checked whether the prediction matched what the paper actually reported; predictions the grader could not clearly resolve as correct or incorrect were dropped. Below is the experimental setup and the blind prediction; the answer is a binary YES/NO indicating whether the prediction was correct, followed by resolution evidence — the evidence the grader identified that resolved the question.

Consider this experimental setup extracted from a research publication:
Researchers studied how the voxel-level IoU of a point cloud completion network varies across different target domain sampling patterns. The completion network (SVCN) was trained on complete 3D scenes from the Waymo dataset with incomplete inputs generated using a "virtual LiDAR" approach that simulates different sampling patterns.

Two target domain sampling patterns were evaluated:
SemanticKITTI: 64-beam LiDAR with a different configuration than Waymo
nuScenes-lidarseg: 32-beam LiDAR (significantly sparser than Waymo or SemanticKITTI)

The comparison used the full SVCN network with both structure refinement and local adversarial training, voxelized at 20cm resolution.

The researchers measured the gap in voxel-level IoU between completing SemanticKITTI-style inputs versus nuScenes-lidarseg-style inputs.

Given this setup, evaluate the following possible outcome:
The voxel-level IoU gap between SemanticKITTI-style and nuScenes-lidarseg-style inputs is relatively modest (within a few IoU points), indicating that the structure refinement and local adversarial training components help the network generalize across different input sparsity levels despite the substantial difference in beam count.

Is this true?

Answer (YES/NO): NO